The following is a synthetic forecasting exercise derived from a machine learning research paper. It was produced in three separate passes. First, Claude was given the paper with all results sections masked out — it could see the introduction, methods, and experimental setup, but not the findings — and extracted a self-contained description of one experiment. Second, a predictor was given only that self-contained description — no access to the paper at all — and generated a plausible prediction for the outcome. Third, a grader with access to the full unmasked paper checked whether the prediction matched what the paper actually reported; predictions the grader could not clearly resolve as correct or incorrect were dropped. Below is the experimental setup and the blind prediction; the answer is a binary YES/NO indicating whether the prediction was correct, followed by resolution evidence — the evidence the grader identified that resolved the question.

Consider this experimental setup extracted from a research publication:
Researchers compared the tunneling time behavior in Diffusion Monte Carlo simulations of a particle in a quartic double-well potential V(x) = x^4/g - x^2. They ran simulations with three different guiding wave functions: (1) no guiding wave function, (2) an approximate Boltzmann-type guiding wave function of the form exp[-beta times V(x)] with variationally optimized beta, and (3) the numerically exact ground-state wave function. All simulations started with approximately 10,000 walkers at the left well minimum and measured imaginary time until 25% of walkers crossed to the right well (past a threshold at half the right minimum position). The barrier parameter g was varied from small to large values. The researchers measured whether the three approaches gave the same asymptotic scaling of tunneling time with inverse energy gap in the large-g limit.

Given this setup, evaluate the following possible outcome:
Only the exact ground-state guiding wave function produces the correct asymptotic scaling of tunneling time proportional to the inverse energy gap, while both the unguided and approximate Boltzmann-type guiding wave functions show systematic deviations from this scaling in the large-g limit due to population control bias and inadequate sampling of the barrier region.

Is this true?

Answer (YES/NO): NO